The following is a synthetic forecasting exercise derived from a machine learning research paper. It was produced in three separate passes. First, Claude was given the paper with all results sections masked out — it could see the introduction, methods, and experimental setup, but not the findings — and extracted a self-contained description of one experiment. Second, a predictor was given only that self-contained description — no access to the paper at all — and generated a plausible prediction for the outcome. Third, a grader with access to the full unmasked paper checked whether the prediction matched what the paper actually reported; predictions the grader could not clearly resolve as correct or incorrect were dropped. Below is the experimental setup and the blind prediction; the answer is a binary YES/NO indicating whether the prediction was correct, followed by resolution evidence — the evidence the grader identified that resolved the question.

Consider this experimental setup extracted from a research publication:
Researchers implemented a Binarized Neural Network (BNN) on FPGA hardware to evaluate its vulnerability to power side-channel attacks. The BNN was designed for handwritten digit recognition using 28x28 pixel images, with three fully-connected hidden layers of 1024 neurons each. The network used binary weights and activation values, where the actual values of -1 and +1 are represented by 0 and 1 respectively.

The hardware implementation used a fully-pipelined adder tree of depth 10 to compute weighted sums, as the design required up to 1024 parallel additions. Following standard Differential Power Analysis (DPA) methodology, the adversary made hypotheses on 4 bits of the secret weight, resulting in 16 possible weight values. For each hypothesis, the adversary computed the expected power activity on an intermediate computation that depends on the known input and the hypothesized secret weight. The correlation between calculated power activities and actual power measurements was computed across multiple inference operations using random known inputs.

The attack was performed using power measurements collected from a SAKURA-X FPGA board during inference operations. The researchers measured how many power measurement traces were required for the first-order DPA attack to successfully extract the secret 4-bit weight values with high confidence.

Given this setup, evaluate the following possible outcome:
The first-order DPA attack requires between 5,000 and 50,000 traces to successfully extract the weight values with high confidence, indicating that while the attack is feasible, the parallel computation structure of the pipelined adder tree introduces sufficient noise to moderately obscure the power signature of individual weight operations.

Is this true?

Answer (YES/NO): NO